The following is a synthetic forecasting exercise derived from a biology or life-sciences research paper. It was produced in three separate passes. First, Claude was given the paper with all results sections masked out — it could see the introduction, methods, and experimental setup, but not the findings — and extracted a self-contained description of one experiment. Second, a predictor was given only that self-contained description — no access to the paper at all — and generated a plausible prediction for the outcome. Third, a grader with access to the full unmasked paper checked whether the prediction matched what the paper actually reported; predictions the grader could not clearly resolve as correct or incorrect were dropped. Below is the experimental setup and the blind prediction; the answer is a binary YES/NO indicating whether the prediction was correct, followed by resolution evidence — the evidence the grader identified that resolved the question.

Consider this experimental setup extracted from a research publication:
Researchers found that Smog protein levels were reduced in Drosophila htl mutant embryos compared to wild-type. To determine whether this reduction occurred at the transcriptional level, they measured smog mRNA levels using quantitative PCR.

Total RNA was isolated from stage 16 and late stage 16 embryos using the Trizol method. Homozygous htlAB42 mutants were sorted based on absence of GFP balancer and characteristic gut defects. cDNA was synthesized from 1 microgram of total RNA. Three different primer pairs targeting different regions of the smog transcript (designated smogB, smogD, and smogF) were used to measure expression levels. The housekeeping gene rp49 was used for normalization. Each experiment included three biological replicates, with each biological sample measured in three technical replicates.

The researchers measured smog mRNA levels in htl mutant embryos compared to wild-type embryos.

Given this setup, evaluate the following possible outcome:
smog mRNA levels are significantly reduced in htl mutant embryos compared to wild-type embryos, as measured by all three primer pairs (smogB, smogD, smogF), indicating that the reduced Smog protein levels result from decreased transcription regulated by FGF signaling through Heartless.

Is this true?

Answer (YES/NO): NO